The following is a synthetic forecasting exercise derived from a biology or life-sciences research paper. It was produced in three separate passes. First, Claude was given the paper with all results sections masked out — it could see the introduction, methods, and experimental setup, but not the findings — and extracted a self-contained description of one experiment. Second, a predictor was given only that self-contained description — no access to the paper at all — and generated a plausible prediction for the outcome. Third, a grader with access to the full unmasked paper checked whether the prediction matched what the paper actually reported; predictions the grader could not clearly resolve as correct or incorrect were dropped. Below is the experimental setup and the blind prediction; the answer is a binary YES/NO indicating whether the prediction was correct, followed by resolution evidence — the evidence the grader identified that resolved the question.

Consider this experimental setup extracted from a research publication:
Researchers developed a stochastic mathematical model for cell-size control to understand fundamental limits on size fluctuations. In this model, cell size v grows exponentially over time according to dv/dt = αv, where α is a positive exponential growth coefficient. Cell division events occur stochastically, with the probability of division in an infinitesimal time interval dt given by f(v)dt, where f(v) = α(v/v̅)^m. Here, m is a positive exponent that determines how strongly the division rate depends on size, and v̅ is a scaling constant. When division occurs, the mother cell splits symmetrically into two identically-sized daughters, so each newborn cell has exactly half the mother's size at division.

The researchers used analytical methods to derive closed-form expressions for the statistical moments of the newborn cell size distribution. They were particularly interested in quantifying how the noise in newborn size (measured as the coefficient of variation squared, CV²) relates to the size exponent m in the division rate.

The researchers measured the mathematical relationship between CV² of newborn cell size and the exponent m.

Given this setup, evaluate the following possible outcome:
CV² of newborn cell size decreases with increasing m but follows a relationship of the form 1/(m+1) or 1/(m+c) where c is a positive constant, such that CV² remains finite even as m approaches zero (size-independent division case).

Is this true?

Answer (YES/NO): NO